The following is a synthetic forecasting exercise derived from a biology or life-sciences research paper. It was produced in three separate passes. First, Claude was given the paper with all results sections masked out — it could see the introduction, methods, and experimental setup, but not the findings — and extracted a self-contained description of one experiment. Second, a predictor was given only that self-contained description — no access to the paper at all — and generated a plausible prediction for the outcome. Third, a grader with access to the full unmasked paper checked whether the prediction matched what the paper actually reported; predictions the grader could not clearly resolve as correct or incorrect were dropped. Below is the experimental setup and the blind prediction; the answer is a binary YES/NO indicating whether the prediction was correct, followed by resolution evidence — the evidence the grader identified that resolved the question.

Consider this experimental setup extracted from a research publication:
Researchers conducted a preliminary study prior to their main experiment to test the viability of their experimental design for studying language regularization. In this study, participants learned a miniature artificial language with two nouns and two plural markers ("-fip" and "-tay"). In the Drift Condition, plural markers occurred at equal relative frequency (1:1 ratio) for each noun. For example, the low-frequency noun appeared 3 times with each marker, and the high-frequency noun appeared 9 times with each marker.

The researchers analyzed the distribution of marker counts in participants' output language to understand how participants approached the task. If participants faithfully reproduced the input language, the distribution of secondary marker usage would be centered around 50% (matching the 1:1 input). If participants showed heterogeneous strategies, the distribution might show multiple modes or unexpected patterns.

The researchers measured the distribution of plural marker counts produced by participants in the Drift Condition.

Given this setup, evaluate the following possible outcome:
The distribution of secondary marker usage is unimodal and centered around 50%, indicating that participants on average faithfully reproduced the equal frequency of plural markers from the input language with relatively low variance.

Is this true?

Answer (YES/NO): NO